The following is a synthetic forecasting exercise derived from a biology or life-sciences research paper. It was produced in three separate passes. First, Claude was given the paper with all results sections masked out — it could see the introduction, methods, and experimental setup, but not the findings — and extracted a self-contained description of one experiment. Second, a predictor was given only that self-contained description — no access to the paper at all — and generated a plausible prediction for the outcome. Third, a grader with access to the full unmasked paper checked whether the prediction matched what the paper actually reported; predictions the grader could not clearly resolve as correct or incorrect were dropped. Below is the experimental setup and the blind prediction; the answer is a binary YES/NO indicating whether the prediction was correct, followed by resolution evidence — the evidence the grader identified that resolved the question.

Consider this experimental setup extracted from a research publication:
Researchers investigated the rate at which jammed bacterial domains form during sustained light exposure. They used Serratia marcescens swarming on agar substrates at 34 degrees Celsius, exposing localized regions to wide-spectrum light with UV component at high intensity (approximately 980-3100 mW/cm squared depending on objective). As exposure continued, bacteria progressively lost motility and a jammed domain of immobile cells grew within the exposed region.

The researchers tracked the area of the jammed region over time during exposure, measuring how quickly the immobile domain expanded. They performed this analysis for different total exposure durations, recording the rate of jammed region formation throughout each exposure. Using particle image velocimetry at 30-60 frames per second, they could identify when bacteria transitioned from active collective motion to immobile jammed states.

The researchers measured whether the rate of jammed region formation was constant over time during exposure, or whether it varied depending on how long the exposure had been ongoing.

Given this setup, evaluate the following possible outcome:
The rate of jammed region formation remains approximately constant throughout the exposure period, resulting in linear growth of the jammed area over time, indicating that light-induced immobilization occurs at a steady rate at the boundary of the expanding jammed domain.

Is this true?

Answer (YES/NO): NO